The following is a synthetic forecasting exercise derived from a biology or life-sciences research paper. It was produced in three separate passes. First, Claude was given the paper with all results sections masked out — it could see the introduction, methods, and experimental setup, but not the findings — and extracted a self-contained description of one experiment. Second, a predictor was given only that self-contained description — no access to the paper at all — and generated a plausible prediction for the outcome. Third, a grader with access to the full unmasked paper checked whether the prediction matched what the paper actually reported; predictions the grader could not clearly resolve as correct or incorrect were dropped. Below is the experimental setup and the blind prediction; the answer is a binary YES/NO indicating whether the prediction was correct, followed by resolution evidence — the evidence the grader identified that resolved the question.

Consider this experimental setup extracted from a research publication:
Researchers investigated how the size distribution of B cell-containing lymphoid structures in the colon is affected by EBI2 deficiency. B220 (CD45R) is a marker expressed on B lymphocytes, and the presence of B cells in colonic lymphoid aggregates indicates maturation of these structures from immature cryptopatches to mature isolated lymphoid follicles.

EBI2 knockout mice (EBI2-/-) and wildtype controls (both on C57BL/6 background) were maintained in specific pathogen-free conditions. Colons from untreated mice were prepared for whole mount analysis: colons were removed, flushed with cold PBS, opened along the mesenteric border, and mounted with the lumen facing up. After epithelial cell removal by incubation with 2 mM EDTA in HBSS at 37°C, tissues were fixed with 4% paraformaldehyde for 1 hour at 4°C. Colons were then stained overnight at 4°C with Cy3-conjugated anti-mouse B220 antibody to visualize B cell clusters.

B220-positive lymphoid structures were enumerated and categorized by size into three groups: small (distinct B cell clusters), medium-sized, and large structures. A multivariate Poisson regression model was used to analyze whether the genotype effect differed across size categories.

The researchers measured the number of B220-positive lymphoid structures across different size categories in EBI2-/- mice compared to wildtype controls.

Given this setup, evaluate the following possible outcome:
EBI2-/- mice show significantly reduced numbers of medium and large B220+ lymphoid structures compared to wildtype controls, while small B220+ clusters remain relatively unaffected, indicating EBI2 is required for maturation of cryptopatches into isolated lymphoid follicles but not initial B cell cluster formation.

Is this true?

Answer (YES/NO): NO